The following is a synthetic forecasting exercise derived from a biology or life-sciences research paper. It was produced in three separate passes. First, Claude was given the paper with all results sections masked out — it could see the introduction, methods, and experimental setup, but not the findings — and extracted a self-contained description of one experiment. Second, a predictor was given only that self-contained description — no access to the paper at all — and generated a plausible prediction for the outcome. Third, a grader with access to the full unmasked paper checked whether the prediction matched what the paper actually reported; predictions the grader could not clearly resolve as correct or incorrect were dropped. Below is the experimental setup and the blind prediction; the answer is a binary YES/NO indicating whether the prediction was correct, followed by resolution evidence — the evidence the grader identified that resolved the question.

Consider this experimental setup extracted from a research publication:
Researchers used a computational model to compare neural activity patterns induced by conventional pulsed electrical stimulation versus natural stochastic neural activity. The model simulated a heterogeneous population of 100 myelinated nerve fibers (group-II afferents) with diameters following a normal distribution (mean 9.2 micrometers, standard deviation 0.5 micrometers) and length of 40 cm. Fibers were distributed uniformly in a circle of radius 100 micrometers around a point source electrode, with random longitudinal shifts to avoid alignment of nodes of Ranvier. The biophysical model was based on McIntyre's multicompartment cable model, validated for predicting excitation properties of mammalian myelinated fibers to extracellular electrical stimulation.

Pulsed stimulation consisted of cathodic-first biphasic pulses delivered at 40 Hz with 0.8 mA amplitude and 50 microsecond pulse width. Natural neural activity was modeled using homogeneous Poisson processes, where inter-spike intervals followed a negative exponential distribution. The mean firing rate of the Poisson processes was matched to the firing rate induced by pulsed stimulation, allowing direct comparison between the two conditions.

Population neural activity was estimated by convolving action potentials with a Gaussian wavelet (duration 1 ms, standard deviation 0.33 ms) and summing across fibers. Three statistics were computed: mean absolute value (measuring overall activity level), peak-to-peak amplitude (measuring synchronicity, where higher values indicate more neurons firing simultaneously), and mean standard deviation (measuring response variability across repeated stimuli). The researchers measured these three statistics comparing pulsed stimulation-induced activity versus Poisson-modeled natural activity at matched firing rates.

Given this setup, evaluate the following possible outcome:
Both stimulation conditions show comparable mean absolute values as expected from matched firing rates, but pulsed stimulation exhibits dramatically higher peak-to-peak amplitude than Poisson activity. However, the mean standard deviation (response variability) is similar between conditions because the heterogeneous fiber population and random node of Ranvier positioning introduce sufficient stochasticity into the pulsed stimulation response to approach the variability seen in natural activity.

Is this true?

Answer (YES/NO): NO